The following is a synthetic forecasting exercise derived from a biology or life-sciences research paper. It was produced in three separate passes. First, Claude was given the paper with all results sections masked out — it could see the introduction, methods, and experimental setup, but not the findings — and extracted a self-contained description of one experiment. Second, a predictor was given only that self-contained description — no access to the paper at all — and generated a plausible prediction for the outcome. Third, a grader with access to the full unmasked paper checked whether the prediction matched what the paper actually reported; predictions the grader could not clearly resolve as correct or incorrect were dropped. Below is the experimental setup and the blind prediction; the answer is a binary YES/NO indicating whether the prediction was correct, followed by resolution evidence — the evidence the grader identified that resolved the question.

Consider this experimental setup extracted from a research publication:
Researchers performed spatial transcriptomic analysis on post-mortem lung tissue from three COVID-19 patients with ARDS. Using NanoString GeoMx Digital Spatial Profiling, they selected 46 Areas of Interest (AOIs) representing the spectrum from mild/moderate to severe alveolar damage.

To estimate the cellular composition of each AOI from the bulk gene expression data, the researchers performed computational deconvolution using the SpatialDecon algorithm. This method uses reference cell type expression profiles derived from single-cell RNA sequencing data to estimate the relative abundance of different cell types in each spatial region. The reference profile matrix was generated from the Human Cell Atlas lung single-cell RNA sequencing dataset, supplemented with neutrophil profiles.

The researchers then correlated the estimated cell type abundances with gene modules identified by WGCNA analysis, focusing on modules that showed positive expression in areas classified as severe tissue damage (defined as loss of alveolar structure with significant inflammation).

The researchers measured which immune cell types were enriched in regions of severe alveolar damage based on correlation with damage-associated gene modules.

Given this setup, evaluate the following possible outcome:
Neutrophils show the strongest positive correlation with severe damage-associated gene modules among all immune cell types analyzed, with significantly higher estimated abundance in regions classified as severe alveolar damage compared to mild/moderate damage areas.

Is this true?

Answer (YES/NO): NO